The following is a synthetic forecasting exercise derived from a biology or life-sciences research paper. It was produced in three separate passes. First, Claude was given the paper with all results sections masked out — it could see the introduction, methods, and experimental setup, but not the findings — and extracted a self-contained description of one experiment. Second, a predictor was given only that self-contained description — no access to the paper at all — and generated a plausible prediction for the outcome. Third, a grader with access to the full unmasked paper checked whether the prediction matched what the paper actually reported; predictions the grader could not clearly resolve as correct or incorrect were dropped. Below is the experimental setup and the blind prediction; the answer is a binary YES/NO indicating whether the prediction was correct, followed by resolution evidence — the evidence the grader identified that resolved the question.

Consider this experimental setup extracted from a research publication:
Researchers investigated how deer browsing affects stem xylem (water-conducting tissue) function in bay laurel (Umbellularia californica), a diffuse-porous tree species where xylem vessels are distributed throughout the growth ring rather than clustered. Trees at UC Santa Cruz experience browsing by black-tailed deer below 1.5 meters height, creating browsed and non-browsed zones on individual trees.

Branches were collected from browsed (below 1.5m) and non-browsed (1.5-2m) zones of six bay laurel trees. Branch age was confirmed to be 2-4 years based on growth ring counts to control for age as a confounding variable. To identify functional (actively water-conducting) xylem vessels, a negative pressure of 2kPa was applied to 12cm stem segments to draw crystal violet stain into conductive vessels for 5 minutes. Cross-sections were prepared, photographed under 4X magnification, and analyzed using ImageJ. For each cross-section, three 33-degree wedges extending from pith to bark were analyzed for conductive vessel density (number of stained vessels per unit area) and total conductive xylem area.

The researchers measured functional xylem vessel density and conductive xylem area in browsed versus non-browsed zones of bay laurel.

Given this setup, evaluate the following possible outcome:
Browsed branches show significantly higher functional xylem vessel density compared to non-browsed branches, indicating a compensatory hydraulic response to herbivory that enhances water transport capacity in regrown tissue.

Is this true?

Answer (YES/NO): NO